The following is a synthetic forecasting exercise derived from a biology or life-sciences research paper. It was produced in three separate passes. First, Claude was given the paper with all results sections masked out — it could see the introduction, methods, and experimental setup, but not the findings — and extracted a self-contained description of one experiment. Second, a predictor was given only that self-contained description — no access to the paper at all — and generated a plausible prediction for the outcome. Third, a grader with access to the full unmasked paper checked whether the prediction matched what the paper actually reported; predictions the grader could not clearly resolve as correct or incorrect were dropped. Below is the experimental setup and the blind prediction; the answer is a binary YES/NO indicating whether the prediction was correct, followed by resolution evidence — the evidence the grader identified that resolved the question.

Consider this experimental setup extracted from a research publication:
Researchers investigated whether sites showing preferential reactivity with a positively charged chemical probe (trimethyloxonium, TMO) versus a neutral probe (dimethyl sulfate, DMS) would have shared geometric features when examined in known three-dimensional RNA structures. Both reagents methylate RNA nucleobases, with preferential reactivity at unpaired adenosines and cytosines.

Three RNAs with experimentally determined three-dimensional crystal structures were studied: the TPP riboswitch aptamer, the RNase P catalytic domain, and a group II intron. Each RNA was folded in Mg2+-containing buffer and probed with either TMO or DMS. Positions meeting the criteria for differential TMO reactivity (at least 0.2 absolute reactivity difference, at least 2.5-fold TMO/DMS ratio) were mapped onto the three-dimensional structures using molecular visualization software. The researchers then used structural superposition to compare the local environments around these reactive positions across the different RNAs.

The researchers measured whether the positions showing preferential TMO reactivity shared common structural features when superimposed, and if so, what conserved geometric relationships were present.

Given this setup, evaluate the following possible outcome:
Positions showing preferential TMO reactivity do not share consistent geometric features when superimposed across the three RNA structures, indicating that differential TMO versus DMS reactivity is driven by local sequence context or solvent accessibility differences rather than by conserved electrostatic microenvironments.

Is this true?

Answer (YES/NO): NO